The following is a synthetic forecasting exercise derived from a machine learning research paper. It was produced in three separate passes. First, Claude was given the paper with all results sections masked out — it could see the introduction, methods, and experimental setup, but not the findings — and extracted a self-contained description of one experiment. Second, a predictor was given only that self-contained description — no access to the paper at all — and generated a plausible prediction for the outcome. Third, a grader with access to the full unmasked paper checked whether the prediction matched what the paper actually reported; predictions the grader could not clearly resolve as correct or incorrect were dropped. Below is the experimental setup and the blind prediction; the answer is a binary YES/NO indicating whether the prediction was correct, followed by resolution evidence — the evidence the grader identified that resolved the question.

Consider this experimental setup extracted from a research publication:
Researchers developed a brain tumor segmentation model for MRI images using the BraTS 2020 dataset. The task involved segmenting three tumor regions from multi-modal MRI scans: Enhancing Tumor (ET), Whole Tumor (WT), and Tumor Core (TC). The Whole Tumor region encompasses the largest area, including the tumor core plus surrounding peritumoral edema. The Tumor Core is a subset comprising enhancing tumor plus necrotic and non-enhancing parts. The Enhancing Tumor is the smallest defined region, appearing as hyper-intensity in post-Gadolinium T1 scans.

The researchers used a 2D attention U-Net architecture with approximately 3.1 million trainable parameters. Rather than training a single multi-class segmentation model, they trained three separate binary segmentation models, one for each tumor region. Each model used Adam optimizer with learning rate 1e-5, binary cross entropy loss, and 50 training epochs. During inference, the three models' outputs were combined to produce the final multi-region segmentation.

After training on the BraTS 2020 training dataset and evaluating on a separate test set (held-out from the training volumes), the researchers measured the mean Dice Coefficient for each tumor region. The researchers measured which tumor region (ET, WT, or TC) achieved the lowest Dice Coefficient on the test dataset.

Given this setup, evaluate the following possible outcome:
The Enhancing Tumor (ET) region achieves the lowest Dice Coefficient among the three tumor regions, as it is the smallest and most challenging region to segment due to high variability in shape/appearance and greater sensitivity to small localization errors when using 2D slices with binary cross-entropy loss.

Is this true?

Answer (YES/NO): NO